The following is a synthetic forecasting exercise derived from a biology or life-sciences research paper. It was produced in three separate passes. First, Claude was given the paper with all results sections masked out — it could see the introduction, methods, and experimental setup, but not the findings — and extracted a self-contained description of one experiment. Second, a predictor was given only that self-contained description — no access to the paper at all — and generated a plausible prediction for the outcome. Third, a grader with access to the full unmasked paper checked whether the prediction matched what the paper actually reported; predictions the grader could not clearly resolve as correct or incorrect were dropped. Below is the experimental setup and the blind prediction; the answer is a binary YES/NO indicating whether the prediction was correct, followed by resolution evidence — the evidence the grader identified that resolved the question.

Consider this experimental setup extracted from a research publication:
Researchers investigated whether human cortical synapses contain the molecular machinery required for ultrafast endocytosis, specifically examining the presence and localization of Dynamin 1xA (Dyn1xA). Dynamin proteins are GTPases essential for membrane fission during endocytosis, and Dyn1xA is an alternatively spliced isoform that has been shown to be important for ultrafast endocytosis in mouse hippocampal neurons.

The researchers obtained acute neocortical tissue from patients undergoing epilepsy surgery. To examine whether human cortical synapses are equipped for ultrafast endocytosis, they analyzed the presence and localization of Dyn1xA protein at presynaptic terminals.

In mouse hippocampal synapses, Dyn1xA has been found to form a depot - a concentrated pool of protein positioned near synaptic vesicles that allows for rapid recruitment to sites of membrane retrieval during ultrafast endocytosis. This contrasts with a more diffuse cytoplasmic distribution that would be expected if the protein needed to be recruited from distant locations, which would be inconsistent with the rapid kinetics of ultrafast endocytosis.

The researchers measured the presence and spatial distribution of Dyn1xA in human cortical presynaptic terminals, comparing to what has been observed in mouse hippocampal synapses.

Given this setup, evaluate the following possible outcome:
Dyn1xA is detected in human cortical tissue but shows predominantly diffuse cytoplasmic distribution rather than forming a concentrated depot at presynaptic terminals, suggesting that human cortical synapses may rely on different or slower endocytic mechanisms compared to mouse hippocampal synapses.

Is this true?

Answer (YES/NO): NO